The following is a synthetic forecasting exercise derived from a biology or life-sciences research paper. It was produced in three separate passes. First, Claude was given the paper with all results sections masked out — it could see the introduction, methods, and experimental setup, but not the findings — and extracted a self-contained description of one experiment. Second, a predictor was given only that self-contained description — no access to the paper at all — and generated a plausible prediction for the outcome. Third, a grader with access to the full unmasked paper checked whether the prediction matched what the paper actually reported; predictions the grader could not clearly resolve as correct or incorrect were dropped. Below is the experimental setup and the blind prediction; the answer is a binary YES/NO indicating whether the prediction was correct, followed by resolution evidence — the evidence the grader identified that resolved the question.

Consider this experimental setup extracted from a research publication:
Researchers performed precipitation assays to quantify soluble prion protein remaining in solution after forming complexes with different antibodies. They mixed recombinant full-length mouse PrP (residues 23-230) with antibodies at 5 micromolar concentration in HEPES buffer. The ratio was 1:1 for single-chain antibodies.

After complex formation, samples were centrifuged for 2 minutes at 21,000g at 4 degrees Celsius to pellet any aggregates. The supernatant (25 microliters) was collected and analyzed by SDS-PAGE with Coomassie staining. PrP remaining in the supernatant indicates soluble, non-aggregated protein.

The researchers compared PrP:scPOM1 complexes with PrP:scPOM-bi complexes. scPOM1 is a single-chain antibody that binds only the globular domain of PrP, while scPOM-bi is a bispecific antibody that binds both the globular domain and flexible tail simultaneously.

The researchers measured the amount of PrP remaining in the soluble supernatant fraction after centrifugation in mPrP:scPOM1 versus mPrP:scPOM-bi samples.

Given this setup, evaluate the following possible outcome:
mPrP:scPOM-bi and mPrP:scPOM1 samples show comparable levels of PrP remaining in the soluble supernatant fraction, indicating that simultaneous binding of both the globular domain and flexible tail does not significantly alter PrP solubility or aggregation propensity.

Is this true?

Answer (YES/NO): NO